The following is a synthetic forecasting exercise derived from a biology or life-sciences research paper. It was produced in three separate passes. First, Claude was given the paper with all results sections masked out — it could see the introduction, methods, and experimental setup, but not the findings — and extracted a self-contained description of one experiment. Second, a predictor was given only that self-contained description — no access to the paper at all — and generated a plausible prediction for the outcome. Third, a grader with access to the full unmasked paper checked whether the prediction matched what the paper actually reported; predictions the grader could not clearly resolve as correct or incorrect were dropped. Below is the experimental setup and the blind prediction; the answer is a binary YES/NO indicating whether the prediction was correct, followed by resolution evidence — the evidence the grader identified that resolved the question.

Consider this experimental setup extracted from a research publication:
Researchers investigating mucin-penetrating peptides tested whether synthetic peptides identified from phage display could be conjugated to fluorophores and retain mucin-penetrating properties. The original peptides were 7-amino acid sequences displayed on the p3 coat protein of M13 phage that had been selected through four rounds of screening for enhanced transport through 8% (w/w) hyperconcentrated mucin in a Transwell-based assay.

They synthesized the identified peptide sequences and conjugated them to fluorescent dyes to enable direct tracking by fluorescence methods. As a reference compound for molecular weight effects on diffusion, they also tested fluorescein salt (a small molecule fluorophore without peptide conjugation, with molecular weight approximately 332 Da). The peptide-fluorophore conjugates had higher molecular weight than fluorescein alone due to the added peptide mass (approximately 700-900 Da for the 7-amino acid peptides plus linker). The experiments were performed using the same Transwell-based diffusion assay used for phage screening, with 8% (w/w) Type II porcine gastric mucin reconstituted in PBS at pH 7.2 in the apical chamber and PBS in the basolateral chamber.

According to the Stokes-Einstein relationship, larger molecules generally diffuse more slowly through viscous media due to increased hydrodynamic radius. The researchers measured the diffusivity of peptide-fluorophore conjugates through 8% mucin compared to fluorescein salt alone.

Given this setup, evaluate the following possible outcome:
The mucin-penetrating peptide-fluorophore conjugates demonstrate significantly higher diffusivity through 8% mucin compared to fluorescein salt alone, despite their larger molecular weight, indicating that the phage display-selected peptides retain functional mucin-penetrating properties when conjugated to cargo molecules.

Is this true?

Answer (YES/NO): NO